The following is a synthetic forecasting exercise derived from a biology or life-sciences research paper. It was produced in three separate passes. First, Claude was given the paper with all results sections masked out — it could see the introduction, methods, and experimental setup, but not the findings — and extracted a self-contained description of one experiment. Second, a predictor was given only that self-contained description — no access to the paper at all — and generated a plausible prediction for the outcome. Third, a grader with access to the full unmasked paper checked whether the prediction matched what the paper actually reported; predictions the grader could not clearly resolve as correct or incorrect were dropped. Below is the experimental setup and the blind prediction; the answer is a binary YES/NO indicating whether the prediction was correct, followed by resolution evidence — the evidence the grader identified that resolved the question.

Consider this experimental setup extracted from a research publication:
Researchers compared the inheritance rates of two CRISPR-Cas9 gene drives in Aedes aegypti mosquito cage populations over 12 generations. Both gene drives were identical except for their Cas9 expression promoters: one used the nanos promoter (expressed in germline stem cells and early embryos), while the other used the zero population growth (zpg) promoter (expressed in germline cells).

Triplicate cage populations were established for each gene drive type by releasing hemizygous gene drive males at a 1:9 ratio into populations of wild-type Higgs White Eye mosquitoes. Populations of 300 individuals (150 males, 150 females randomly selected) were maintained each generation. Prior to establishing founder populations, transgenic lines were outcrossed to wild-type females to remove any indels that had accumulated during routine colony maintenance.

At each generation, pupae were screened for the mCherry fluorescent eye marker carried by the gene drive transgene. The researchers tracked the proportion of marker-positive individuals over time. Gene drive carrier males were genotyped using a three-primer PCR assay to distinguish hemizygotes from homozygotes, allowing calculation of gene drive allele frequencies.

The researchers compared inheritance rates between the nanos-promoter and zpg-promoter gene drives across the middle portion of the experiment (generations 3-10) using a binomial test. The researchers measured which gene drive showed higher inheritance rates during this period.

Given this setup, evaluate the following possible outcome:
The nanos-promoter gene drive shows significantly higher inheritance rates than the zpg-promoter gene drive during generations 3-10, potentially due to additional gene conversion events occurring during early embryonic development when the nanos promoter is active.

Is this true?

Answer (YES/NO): YES